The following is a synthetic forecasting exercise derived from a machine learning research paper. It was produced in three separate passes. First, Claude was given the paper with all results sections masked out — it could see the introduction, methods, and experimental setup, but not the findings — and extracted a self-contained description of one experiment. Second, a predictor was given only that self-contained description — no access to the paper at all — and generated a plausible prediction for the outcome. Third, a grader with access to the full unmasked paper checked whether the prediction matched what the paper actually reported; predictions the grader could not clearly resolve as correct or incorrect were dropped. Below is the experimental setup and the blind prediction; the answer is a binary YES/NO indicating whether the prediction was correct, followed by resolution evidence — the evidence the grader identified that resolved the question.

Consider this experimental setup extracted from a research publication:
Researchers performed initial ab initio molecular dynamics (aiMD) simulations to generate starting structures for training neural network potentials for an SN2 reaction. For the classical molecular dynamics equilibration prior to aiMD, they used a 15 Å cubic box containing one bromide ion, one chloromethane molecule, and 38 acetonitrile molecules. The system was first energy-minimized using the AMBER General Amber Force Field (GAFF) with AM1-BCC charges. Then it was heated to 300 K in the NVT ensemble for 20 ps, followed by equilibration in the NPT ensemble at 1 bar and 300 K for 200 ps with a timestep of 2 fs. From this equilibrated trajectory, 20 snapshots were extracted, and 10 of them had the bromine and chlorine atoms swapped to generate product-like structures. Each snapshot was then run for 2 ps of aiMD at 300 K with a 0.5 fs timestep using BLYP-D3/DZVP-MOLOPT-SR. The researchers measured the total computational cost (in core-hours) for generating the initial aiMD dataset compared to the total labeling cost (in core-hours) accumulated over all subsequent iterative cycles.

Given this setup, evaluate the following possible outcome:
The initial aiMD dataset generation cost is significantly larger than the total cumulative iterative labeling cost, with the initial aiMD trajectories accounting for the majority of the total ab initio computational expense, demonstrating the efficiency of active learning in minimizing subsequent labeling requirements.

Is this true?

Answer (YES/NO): NO